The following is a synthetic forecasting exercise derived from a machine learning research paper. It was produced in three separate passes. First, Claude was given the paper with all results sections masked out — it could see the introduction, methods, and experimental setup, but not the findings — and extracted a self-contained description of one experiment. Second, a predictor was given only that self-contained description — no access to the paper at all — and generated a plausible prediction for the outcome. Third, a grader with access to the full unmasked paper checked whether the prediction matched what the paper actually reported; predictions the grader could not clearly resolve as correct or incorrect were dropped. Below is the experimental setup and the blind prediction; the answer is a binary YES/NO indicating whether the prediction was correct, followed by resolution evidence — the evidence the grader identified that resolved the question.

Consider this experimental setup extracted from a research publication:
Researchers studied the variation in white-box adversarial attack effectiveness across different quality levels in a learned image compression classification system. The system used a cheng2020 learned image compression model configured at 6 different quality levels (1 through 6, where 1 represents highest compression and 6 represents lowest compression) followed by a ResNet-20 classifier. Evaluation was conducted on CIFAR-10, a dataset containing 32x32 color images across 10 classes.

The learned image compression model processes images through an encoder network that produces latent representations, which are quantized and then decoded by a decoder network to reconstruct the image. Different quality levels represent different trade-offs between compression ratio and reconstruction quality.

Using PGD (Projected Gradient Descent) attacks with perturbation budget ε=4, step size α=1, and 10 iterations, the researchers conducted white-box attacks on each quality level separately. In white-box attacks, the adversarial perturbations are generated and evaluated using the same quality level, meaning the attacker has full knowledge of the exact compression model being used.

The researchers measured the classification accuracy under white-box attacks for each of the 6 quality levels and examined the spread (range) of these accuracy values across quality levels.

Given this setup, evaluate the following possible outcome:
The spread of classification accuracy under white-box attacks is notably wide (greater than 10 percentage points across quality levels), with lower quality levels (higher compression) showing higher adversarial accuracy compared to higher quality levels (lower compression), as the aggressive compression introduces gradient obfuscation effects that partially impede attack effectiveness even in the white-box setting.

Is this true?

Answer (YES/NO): NO